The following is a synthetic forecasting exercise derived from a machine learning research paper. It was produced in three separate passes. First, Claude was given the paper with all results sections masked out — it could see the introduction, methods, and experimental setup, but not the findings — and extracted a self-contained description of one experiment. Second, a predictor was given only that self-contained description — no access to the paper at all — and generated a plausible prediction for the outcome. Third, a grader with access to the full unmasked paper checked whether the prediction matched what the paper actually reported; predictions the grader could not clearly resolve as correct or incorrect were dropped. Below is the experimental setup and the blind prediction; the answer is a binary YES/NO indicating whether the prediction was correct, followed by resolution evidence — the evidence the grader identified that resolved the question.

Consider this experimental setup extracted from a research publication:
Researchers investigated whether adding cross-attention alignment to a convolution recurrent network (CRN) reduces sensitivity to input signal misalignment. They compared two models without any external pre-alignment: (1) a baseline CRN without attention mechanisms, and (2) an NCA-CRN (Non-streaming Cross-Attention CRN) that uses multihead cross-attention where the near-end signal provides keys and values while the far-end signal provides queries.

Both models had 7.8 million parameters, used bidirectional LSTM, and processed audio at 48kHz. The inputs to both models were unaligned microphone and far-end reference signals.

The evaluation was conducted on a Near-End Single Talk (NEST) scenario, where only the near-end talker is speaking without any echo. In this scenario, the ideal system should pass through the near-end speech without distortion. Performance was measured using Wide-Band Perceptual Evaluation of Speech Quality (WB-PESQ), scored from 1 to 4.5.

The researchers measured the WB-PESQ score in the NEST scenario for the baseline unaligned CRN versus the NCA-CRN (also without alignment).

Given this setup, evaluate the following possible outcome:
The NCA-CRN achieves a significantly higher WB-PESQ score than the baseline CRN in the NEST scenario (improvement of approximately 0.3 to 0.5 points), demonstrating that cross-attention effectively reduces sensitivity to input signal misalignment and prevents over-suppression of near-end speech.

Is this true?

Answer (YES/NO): NO